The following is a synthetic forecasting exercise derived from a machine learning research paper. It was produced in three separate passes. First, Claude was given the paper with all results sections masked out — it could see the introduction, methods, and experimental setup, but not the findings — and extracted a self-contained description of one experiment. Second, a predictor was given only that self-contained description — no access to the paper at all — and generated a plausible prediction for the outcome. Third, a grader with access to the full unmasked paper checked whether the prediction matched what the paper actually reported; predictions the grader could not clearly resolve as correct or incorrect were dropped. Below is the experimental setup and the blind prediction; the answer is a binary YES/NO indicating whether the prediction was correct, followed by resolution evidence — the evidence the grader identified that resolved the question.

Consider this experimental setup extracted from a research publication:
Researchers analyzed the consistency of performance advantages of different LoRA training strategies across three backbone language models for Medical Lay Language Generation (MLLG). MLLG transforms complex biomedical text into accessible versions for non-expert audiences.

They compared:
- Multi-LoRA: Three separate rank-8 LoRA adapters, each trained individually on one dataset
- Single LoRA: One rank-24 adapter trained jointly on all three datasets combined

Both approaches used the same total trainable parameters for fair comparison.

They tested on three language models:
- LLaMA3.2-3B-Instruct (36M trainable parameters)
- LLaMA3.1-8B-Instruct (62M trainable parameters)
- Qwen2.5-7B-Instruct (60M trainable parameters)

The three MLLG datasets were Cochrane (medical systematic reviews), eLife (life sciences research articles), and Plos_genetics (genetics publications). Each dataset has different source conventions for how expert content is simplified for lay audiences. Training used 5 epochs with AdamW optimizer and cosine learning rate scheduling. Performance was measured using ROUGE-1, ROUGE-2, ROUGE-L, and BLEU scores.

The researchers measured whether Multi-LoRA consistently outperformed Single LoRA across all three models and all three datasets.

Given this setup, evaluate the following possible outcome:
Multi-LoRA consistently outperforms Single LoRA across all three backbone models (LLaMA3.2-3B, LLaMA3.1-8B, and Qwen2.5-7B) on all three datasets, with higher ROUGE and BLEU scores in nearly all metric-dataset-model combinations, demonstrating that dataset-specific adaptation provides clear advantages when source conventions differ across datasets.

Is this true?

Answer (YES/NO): NO